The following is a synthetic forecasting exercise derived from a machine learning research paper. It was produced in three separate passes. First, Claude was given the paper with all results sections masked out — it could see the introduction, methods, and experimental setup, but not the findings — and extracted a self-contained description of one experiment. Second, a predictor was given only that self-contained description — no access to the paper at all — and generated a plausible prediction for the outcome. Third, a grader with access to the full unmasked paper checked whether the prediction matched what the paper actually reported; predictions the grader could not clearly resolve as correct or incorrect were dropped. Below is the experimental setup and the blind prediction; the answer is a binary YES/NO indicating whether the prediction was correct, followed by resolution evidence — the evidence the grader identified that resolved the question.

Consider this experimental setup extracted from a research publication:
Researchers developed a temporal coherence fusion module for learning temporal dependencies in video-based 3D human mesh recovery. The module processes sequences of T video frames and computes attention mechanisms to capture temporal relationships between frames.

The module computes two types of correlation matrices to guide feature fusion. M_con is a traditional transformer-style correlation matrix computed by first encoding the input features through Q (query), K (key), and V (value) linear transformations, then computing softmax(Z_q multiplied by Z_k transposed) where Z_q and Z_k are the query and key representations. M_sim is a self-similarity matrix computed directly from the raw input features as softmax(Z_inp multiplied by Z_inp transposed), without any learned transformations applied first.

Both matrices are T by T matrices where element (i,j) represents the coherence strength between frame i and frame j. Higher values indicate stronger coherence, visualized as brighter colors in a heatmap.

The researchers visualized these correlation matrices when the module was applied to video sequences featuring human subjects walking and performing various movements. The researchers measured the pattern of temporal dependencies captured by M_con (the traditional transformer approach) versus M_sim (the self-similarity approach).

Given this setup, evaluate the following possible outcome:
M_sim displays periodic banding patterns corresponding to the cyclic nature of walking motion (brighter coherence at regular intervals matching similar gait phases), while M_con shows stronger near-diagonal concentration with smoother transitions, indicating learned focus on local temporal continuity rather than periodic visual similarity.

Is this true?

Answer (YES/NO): NO